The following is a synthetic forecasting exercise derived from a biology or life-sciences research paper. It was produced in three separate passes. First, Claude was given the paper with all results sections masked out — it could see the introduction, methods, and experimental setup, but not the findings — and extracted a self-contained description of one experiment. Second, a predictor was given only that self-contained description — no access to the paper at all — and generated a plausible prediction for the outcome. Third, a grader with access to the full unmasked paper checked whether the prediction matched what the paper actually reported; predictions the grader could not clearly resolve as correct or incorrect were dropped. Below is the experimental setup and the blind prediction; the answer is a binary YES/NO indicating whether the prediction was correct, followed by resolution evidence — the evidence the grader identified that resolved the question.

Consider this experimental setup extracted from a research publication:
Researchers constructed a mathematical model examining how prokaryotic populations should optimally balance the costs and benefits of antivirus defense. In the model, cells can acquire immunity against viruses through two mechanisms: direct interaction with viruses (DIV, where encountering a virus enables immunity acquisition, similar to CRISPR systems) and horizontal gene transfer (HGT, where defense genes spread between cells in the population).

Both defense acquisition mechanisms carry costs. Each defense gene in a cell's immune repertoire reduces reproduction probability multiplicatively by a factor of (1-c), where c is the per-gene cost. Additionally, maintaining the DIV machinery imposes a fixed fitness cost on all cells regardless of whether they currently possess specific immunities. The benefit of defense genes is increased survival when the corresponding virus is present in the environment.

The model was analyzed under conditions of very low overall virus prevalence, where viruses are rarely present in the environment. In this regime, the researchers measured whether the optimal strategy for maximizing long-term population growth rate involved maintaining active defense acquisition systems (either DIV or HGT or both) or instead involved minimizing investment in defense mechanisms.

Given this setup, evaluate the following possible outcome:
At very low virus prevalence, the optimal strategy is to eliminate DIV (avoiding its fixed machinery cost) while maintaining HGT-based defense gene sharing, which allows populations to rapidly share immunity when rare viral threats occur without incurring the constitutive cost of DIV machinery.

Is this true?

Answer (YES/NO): NO